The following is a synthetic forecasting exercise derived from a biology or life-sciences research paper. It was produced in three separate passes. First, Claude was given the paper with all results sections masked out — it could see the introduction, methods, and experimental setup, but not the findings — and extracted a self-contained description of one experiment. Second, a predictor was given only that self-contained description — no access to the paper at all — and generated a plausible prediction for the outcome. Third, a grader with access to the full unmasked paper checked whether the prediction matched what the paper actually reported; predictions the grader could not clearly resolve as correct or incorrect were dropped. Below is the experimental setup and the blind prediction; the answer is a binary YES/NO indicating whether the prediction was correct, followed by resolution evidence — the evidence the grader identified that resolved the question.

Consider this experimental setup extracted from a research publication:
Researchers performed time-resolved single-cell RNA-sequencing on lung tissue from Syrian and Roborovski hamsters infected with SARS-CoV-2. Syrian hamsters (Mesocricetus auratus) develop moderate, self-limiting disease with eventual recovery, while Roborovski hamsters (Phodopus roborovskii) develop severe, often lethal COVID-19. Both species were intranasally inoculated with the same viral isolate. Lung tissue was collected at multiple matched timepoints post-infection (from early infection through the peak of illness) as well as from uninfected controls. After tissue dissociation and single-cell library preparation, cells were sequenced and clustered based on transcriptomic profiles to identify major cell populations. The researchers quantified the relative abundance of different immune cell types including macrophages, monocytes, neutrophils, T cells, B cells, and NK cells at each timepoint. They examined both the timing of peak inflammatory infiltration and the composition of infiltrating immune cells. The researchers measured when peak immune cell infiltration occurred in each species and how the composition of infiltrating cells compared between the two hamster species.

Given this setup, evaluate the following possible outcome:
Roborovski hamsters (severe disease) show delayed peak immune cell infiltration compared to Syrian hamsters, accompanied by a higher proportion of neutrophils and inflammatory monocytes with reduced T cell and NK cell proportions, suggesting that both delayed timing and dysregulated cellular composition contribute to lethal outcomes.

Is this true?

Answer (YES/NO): NO